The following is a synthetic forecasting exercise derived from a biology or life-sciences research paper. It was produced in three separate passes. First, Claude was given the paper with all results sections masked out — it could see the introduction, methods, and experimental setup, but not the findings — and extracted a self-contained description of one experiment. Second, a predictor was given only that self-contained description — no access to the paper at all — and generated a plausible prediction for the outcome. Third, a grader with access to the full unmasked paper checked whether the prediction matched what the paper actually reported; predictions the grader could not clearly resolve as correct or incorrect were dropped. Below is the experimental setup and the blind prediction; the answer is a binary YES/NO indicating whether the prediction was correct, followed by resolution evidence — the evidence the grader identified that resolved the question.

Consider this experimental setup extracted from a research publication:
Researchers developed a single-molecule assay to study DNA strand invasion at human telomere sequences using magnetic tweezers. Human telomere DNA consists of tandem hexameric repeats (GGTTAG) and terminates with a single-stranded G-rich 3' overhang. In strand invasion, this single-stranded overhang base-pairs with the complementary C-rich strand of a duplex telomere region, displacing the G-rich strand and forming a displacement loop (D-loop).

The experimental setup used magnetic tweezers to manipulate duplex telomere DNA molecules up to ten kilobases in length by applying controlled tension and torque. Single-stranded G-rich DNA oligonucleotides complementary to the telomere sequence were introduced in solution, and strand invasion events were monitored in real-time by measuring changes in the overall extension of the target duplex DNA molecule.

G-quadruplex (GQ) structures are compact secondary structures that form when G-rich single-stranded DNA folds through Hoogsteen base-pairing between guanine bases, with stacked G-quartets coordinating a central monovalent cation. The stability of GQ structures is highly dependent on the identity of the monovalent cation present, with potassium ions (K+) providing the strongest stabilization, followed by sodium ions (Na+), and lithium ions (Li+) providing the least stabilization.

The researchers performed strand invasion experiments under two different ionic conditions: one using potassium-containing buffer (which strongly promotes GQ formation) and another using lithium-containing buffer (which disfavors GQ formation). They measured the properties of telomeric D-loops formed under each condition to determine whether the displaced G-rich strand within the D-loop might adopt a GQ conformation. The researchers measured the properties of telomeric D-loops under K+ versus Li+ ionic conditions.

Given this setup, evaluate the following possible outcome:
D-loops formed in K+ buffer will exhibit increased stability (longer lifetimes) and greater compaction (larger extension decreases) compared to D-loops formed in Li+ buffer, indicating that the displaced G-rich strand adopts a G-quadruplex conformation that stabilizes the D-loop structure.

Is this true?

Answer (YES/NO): NO